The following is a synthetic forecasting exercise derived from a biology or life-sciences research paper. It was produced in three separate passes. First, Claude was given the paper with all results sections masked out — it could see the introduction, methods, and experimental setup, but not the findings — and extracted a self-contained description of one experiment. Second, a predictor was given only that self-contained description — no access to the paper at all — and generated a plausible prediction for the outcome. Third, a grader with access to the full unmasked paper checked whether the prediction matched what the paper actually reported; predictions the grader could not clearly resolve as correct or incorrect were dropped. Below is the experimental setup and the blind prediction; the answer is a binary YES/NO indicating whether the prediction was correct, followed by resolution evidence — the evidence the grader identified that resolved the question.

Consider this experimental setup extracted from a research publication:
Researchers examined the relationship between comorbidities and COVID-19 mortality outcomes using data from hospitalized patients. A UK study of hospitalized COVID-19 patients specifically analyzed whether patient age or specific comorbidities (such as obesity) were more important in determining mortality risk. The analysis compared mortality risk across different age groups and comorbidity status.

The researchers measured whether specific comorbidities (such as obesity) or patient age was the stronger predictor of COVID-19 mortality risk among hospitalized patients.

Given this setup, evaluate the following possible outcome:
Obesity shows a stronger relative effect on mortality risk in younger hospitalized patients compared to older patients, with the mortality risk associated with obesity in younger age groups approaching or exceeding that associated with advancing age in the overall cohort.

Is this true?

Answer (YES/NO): NO